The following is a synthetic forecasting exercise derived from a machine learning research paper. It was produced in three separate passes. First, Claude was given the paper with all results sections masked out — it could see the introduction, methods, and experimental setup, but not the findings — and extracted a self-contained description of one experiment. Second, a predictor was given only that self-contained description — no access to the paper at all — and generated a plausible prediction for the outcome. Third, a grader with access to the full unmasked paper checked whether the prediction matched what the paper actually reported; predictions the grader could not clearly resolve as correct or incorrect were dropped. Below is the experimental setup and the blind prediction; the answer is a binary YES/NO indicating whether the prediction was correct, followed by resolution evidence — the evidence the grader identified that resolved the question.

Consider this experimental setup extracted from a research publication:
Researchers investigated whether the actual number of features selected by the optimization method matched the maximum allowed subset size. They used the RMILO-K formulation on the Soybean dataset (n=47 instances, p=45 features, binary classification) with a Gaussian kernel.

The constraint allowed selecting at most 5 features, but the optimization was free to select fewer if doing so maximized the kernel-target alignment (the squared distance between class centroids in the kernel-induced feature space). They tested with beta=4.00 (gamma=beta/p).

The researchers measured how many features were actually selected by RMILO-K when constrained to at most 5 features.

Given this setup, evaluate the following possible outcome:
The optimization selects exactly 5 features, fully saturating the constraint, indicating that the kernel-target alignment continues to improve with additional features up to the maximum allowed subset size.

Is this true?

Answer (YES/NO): NO